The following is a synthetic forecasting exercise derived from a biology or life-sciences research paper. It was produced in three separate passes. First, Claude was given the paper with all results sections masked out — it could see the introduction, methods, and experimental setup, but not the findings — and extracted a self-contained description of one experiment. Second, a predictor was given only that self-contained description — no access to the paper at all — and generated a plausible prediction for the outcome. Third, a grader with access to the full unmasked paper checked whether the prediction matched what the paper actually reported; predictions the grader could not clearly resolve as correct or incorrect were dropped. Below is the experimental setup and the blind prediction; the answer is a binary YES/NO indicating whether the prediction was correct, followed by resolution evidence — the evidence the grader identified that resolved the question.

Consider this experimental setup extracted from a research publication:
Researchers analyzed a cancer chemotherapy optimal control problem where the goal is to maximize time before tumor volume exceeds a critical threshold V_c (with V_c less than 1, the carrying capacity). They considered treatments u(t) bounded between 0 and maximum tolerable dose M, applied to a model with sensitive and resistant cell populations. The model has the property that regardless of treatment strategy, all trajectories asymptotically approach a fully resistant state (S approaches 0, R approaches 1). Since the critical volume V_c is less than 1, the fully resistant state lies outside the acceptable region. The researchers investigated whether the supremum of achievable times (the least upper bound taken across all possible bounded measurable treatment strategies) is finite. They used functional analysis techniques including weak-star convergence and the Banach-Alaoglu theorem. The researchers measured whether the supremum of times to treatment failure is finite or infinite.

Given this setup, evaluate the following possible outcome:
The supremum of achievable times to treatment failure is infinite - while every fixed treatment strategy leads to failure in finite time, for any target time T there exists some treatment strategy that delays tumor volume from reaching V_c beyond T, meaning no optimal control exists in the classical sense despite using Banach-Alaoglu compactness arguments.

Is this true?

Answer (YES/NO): NO